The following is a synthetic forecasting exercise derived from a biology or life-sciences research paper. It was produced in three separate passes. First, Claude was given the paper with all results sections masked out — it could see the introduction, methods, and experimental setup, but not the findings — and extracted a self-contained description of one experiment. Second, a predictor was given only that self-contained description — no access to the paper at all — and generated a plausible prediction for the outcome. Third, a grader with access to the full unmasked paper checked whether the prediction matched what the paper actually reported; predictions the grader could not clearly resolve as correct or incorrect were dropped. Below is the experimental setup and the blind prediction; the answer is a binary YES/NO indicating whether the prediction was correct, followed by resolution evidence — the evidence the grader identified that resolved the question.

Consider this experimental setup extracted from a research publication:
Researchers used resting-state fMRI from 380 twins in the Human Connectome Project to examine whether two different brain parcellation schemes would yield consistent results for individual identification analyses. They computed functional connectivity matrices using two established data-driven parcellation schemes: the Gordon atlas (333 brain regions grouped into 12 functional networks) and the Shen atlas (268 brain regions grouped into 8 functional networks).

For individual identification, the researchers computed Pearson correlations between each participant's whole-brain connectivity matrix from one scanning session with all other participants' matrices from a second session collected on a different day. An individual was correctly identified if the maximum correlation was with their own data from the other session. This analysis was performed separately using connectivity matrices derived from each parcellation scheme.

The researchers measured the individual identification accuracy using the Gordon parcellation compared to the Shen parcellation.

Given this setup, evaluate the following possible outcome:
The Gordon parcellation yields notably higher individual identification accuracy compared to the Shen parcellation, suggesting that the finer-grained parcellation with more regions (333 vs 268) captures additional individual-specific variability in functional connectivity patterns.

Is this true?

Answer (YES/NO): NO